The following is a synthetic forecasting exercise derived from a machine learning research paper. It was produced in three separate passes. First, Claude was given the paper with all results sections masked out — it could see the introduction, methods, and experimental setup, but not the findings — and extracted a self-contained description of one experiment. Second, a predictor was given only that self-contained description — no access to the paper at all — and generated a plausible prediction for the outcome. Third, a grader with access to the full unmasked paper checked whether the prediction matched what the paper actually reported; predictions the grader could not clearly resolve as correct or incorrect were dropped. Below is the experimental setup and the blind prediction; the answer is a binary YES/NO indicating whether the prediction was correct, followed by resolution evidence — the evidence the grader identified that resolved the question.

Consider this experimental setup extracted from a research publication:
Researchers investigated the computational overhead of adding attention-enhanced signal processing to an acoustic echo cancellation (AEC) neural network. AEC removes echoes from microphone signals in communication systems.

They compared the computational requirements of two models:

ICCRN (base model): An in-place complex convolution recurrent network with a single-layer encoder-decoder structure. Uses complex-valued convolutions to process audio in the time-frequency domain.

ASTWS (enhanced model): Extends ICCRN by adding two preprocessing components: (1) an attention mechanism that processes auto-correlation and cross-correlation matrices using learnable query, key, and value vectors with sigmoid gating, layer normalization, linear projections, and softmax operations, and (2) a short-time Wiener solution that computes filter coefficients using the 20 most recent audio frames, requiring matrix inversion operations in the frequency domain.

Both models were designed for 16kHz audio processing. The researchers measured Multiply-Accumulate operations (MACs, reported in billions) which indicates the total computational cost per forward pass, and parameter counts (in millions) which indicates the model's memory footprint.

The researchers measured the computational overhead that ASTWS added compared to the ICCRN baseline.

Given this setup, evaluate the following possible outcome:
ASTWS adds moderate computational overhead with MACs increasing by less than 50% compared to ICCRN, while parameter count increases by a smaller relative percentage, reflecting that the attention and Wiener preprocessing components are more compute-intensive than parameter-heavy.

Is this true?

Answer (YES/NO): NO